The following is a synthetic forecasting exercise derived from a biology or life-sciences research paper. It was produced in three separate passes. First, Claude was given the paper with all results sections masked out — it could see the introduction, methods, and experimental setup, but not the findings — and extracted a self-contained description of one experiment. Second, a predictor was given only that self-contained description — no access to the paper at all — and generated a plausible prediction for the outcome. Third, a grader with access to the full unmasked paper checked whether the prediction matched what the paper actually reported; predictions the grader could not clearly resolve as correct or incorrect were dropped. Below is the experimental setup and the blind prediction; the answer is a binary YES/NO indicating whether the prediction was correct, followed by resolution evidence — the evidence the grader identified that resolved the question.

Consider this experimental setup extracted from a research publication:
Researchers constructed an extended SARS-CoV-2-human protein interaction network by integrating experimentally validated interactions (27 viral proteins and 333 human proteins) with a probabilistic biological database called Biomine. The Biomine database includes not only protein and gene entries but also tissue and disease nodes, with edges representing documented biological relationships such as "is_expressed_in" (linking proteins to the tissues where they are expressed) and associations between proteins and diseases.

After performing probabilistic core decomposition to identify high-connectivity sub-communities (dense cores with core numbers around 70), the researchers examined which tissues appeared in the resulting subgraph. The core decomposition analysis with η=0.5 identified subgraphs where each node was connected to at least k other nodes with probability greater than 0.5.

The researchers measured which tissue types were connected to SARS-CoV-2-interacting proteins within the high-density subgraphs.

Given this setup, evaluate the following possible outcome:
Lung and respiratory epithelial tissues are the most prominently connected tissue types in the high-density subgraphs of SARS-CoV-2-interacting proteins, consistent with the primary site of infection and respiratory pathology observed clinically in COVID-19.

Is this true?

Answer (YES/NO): NO